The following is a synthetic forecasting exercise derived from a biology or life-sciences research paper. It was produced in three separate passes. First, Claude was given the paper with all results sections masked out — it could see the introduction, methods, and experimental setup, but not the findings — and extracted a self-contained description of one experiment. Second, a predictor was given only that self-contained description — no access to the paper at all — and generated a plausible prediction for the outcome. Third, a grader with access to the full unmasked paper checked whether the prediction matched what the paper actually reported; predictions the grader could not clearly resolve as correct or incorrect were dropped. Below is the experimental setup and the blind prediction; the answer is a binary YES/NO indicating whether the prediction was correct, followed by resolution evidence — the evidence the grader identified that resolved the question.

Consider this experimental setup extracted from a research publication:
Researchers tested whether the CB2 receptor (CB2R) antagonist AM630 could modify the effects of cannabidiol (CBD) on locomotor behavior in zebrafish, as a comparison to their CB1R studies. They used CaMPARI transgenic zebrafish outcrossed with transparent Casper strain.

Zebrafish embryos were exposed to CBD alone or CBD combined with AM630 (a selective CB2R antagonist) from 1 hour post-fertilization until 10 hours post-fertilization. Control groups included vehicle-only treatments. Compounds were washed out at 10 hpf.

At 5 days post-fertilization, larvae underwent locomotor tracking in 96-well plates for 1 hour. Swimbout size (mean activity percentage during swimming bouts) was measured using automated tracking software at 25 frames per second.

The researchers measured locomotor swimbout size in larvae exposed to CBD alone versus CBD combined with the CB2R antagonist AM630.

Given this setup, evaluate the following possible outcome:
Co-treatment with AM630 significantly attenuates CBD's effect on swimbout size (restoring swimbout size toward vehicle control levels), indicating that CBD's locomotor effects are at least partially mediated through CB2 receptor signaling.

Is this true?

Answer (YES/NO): YES